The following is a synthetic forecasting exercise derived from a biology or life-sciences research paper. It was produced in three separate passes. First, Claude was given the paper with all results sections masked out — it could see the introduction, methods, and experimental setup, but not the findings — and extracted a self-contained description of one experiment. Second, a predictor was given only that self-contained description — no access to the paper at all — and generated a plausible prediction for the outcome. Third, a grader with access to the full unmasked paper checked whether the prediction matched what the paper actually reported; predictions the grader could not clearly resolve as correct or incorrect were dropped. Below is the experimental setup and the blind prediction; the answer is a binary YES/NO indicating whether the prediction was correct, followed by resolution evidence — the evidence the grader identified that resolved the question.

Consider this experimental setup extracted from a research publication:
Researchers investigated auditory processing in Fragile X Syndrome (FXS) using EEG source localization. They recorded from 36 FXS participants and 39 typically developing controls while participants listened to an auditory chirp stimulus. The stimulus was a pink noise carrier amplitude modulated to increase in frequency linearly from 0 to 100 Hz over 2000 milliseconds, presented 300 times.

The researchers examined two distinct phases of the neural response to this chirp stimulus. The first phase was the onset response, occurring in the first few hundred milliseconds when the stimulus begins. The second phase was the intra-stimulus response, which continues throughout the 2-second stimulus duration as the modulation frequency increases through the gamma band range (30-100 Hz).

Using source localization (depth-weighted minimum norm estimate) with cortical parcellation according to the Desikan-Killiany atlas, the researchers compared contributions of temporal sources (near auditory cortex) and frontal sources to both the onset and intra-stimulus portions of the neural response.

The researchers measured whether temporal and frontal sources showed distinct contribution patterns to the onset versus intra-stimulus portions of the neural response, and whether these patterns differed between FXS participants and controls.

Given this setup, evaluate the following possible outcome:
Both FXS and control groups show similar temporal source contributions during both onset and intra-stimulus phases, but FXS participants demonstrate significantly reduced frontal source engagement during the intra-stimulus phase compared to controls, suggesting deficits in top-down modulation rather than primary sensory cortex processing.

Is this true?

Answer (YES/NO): NO